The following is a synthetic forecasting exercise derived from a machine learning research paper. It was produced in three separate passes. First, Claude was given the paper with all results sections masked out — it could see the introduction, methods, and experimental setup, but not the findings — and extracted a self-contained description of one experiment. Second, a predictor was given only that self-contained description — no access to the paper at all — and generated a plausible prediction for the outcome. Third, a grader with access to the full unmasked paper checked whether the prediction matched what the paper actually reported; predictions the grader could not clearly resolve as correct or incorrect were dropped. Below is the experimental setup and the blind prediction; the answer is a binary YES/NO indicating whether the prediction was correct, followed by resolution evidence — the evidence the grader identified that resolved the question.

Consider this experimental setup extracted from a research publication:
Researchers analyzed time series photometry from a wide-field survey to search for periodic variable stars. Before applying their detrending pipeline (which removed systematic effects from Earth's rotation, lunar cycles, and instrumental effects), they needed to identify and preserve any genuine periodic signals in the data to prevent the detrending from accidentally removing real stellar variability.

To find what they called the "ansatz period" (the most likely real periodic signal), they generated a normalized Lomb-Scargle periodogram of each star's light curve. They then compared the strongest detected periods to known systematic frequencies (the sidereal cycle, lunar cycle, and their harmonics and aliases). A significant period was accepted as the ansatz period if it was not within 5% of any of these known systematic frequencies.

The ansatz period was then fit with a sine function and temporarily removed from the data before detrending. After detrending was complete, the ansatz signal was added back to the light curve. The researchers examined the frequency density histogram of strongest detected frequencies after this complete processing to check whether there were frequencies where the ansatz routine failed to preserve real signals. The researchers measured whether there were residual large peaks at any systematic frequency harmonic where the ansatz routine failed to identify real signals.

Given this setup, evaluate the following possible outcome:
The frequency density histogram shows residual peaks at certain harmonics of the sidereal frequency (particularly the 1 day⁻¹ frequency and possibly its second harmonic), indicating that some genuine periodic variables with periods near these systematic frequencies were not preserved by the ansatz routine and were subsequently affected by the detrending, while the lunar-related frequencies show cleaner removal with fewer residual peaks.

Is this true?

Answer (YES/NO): NO